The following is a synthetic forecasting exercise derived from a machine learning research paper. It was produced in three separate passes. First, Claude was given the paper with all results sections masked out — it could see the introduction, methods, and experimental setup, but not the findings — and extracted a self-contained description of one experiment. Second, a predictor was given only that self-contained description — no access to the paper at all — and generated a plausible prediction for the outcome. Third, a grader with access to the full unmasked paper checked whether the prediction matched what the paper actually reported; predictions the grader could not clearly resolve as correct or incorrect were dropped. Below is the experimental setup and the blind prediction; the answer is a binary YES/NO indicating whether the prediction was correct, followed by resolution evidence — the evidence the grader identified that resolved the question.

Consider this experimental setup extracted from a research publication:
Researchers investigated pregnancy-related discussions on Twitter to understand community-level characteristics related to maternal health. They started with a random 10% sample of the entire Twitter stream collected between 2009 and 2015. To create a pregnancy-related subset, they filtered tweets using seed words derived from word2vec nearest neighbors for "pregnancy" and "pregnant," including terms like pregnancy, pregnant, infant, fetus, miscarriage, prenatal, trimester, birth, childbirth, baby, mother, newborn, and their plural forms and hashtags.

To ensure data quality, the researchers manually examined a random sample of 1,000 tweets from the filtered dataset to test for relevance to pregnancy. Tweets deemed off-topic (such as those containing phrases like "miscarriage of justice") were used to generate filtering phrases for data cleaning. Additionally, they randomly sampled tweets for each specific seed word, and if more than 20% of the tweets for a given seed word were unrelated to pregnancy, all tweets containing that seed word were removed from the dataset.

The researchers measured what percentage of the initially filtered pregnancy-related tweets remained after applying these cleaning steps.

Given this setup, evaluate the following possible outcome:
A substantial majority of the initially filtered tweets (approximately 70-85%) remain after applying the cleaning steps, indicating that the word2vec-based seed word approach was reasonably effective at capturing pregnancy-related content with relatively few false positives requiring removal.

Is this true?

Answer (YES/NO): YES